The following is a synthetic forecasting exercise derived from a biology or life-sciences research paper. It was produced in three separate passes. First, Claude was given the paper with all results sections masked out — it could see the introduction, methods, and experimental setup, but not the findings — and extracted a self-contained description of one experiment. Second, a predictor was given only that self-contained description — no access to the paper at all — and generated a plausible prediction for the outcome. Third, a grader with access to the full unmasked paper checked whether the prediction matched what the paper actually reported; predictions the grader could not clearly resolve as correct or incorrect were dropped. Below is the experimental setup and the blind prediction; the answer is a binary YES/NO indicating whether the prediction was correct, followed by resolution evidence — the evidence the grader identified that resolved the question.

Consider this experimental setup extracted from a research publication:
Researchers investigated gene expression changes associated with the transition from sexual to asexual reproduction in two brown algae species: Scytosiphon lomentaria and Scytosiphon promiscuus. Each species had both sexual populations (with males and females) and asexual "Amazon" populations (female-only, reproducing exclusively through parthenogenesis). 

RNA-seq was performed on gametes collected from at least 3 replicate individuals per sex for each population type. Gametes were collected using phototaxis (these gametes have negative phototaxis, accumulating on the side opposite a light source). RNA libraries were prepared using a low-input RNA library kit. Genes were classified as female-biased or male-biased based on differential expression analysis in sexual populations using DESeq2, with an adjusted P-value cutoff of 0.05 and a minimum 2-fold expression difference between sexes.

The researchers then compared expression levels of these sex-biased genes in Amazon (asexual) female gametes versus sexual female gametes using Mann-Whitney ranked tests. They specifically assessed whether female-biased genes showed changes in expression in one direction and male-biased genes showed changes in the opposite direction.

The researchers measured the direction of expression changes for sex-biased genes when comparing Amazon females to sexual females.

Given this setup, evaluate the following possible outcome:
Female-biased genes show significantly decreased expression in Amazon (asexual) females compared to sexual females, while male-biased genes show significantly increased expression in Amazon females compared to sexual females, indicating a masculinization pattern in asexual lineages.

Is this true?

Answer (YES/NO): YES